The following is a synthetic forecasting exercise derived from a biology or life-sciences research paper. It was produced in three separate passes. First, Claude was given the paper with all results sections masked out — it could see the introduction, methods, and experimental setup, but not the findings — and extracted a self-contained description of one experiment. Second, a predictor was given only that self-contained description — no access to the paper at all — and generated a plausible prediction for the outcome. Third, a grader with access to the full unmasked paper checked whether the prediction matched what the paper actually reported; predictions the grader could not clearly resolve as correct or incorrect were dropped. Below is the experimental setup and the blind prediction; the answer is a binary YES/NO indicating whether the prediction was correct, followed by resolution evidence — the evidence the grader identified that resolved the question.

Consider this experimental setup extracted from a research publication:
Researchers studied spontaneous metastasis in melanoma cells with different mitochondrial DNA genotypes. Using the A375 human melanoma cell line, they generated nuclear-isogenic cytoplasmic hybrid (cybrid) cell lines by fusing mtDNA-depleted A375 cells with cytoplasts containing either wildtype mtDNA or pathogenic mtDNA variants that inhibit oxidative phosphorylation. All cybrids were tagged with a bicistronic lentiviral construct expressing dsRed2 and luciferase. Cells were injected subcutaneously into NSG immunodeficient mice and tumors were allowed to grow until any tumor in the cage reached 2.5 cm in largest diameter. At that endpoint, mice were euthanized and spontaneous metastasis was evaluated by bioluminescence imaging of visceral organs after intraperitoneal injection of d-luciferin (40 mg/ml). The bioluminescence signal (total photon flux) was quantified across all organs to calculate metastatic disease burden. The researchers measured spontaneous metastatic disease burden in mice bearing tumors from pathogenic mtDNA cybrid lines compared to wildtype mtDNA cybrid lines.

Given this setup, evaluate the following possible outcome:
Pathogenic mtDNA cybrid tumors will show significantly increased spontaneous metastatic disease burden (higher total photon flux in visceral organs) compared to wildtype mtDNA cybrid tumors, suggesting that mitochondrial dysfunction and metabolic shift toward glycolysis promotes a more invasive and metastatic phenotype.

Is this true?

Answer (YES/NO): NO